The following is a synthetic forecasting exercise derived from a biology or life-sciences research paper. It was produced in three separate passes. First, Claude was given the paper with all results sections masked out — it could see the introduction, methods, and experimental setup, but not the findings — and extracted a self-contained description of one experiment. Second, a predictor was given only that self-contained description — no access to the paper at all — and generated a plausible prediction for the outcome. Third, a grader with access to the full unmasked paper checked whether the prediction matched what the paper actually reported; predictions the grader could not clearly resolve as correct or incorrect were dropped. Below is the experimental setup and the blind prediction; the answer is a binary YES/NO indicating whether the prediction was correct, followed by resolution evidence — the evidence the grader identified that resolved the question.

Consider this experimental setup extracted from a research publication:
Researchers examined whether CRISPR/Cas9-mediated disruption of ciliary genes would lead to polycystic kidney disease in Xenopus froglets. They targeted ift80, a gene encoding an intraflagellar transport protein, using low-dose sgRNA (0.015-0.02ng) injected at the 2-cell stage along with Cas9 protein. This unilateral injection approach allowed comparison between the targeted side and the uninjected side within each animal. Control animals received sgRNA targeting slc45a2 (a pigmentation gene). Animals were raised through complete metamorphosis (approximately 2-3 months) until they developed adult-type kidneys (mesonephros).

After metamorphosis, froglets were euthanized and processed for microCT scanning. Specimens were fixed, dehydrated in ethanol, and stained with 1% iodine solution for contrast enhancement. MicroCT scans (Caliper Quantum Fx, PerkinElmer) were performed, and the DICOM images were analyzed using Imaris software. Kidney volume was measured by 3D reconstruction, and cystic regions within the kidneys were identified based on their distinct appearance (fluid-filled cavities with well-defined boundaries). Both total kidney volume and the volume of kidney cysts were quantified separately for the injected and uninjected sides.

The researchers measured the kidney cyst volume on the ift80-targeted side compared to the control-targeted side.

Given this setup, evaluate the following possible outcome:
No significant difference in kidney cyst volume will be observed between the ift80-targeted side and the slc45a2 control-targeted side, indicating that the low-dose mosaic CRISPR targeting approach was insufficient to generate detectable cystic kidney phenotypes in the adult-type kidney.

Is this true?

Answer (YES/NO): NO